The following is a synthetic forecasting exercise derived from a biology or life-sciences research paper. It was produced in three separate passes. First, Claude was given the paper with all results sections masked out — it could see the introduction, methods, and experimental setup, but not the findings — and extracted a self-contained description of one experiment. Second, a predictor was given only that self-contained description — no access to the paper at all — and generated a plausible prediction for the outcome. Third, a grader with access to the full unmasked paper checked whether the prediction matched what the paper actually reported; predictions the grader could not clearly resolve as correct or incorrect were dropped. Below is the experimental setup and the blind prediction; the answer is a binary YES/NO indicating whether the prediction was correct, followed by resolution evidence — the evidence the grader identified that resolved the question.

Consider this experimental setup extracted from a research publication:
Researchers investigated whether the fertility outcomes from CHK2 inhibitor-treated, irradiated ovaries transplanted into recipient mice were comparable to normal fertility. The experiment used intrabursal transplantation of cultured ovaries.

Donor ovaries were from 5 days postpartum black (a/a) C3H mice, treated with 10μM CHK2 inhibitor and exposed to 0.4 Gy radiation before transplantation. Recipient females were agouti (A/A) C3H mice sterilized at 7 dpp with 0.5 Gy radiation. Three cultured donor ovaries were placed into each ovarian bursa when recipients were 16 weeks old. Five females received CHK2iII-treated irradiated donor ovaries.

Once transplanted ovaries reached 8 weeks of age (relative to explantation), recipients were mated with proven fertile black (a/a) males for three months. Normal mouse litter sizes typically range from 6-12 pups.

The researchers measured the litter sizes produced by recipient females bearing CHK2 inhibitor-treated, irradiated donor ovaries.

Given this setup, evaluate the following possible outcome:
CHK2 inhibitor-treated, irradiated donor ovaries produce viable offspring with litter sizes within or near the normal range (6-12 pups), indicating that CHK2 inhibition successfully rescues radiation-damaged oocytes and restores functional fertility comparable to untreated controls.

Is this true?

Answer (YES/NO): NO